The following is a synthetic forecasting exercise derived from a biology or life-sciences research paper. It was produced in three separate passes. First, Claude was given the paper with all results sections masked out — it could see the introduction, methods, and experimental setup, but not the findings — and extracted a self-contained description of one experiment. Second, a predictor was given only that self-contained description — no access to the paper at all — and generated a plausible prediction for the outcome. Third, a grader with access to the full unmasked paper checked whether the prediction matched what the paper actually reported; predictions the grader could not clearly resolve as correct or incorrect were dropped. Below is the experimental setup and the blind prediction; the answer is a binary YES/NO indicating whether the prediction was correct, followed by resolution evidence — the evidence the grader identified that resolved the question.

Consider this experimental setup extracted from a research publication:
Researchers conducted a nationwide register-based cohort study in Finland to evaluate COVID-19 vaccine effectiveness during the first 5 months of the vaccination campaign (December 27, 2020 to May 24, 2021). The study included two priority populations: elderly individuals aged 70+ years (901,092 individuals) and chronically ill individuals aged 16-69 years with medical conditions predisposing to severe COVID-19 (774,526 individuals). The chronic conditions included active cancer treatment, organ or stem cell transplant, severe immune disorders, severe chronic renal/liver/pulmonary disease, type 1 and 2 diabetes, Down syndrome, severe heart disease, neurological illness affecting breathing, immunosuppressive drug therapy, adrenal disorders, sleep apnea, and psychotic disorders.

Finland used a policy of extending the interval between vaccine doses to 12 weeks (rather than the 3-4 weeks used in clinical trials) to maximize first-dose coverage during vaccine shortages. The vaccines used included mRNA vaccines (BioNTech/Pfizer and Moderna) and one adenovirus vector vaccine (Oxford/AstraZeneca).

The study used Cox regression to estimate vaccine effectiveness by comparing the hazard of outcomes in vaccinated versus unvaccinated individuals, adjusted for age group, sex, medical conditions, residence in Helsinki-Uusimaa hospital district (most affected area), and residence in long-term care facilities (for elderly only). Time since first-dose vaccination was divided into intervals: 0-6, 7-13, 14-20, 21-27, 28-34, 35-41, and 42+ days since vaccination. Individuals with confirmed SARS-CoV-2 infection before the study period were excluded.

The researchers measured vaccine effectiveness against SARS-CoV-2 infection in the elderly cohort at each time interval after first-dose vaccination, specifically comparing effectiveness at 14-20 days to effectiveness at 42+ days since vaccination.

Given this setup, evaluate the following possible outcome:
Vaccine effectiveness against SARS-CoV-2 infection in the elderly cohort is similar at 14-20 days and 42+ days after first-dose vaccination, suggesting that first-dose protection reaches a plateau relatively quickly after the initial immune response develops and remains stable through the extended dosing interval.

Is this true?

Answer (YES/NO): NO